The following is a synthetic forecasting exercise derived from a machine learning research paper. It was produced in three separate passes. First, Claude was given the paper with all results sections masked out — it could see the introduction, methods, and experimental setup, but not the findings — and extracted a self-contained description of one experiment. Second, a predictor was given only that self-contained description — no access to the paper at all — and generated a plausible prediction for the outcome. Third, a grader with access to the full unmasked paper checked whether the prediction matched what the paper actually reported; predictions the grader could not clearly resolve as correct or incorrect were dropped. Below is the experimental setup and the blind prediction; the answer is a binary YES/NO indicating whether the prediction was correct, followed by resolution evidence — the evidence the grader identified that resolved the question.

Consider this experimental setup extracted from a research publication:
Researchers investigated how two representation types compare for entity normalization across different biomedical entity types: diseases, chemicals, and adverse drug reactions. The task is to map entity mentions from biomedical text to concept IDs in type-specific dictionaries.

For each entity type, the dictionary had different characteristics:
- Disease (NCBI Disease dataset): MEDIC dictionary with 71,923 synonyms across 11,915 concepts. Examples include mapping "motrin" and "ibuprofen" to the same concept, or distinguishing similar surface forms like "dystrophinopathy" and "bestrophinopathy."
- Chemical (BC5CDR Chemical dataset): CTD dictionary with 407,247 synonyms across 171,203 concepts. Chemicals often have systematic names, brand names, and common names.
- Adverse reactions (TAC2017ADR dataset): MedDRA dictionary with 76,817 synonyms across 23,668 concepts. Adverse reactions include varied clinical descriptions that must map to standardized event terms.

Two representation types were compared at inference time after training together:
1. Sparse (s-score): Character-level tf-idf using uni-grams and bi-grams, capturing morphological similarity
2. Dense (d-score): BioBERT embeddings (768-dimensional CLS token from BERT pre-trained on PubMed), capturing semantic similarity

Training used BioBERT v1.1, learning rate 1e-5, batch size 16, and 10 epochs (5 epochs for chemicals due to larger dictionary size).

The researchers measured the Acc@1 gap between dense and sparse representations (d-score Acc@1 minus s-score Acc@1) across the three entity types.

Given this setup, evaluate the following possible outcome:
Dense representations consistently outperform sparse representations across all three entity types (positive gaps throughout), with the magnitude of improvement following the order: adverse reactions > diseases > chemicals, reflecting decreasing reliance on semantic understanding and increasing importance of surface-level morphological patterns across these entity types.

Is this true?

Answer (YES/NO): YES